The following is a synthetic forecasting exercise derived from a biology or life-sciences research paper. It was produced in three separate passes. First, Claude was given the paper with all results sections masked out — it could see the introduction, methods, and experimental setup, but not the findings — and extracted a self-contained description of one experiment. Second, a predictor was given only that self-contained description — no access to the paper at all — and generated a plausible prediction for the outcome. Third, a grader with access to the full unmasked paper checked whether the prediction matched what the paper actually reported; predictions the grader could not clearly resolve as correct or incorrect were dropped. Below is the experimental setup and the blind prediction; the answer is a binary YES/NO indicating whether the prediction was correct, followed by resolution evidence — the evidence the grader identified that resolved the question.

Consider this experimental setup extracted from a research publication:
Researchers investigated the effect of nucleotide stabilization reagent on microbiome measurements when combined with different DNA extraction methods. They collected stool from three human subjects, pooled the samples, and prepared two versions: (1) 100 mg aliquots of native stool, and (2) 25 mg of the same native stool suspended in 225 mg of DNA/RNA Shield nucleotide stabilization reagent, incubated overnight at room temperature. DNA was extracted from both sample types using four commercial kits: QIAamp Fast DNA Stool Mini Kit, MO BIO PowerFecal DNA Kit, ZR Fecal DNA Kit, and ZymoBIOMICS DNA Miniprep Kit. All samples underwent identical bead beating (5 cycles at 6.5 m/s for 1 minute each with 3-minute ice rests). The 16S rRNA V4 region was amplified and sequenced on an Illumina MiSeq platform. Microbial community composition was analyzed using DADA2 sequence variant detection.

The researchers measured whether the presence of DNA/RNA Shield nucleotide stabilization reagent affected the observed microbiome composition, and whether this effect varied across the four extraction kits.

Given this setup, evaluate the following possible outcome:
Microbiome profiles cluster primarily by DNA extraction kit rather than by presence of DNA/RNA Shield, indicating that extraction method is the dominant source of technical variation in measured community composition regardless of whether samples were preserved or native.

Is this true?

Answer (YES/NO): NO